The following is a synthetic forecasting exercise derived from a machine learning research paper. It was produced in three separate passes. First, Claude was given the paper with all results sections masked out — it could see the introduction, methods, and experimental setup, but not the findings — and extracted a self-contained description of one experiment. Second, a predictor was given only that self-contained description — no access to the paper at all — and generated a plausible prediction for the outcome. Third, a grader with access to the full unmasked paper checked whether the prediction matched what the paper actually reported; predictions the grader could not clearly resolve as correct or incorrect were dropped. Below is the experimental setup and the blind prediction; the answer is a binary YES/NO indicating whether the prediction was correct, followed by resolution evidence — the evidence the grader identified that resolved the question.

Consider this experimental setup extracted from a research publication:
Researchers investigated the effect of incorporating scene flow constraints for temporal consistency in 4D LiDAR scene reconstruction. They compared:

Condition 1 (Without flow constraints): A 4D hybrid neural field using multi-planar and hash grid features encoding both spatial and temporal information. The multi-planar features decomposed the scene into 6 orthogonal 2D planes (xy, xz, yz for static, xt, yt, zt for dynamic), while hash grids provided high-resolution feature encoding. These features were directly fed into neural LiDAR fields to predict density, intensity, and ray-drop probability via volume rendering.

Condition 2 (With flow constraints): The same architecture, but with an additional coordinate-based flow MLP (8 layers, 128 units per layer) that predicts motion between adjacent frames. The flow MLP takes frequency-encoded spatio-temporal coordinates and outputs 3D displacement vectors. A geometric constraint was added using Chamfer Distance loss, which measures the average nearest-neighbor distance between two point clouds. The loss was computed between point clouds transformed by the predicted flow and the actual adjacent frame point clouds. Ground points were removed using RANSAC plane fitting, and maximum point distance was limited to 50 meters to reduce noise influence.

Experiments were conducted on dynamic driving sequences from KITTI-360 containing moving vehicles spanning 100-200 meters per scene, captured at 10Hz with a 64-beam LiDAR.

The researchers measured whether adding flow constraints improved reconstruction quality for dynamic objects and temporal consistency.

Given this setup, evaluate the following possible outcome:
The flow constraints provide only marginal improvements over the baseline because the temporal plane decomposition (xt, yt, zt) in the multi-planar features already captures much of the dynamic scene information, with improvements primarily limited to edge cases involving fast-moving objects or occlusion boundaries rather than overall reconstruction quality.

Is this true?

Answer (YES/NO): NO